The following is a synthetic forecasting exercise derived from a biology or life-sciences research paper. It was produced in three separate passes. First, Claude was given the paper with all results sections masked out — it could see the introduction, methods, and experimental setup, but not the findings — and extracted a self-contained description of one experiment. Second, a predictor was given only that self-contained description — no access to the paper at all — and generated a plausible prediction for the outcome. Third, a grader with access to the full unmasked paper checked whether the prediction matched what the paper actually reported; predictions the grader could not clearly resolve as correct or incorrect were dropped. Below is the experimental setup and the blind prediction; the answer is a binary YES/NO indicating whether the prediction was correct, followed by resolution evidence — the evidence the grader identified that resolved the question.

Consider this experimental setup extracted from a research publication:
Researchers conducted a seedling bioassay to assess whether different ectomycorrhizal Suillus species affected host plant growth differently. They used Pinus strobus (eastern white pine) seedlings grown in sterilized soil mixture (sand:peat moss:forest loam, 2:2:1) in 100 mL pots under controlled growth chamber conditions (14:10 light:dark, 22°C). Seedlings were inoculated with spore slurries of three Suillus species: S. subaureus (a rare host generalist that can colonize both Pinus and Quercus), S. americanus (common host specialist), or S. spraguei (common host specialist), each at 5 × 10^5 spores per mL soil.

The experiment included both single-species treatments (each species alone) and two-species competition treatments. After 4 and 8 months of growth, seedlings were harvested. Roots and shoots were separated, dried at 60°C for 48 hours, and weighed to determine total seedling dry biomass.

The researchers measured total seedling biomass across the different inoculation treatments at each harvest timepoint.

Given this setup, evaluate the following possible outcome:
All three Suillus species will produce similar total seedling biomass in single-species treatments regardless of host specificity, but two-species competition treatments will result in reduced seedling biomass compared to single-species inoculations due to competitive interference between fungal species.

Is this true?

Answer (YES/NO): NO